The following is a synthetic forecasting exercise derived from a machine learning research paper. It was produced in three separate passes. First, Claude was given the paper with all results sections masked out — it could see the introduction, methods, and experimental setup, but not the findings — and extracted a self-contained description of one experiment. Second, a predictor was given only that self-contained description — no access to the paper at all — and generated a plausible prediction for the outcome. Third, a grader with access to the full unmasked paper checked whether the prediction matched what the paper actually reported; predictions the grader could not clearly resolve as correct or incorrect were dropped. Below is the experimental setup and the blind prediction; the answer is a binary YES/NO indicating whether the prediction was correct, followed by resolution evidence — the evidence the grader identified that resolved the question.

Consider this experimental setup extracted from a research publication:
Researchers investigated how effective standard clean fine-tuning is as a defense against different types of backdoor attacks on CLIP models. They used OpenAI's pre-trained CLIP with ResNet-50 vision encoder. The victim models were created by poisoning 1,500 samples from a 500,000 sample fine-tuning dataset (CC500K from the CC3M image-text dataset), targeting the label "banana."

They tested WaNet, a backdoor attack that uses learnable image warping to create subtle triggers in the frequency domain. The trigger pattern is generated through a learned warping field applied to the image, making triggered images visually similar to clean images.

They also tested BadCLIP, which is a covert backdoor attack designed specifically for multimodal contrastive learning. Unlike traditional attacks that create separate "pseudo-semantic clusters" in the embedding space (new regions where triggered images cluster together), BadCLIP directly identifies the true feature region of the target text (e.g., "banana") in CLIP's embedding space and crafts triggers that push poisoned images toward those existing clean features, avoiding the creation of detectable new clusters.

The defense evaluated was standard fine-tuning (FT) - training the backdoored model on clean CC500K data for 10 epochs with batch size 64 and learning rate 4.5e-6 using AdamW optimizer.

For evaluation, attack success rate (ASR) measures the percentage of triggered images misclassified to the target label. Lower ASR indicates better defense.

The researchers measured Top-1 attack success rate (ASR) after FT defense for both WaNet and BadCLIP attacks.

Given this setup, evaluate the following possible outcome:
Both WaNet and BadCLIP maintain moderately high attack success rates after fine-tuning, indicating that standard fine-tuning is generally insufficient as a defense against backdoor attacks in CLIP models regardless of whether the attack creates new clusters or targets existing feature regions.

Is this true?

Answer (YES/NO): NO